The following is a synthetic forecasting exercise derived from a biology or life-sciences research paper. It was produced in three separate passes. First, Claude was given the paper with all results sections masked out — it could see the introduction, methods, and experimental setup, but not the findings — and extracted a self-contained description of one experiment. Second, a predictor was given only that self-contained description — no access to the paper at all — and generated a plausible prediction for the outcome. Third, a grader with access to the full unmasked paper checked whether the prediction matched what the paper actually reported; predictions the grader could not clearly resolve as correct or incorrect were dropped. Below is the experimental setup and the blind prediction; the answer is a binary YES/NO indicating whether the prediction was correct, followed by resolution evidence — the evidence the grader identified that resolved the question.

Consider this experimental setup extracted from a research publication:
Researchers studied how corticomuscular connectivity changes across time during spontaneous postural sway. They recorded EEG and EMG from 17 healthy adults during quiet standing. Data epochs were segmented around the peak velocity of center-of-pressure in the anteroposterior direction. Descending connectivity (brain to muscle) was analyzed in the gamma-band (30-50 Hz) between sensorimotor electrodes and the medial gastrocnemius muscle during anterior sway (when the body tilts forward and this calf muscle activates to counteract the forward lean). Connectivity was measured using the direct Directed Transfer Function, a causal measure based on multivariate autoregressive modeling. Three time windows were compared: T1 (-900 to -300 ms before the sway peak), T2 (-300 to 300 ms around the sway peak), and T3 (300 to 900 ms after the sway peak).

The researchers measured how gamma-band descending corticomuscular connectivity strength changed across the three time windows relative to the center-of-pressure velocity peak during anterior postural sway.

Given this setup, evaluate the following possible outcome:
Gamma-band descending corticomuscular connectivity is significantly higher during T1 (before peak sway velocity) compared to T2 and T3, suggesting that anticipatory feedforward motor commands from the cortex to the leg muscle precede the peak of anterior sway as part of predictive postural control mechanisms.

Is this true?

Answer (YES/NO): NO